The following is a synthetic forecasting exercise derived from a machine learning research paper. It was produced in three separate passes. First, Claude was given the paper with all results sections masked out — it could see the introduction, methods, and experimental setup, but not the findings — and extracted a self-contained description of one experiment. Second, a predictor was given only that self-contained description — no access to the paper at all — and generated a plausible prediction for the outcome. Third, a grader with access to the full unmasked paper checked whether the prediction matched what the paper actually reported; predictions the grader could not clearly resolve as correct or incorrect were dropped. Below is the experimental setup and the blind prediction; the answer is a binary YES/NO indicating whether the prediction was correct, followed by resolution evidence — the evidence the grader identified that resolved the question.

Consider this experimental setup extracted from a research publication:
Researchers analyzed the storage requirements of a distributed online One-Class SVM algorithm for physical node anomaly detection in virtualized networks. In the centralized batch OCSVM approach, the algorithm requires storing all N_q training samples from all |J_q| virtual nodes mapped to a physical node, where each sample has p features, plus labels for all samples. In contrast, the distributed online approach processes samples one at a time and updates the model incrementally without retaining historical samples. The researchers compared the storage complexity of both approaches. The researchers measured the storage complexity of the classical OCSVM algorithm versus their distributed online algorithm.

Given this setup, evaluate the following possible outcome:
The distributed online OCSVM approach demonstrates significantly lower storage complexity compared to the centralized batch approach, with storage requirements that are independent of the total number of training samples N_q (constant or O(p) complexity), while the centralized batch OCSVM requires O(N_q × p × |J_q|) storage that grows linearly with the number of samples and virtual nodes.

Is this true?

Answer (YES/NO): YES